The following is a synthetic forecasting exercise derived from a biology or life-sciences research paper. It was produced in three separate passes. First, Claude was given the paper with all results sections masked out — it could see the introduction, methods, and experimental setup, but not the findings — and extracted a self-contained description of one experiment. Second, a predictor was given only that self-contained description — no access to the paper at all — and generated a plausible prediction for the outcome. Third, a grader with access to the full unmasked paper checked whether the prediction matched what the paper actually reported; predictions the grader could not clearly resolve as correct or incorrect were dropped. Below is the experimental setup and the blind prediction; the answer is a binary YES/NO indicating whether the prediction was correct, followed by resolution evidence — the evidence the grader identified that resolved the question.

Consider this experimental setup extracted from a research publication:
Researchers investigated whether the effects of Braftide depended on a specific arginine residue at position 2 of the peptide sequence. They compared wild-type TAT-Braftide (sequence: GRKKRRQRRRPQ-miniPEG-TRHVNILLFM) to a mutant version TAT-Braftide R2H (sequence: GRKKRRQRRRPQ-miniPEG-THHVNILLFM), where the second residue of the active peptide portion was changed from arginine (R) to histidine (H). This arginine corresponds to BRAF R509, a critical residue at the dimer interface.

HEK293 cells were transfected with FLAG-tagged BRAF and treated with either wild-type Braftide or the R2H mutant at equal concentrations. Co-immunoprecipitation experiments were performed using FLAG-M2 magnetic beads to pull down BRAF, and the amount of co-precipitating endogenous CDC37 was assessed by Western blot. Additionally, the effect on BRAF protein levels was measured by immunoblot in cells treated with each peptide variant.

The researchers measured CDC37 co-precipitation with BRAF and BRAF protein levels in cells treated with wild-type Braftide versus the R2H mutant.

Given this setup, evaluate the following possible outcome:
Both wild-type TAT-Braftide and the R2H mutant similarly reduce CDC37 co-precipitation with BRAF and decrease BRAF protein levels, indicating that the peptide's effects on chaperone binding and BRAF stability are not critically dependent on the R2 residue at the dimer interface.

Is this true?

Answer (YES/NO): NO